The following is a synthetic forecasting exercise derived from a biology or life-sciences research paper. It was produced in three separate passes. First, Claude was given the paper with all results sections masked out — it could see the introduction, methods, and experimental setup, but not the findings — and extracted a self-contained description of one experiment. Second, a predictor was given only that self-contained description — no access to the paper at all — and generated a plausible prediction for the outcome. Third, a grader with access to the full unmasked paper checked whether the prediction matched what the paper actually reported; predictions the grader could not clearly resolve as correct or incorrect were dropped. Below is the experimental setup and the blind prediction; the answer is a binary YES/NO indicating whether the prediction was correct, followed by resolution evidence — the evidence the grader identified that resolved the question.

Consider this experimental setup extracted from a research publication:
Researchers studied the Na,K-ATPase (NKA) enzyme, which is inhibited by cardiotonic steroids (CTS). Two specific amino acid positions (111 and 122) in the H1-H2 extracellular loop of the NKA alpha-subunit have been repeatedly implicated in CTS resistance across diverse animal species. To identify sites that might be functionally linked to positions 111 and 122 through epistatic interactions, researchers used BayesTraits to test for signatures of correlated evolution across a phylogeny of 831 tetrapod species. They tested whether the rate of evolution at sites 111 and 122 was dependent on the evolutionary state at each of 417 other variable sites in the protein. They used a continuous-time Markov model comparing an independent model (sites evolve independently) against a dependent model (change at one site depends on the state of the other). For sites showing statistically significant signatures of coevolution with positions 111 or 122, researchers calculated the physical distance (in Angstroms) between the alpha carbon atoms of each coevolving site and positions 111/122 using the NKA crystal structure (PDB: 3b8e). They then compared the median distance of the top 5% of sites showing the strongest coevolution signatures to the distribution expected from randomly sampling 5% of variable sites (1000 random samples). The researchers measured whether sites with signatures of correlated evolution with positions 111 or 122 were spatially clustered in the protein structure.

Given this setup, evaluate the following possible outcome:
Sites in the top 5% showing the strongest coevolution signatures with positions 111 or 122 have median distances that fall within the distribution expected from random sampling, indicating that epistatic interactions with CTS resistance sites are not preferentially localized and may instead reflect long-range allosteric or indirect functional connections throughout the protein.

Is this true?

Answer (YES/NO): NO